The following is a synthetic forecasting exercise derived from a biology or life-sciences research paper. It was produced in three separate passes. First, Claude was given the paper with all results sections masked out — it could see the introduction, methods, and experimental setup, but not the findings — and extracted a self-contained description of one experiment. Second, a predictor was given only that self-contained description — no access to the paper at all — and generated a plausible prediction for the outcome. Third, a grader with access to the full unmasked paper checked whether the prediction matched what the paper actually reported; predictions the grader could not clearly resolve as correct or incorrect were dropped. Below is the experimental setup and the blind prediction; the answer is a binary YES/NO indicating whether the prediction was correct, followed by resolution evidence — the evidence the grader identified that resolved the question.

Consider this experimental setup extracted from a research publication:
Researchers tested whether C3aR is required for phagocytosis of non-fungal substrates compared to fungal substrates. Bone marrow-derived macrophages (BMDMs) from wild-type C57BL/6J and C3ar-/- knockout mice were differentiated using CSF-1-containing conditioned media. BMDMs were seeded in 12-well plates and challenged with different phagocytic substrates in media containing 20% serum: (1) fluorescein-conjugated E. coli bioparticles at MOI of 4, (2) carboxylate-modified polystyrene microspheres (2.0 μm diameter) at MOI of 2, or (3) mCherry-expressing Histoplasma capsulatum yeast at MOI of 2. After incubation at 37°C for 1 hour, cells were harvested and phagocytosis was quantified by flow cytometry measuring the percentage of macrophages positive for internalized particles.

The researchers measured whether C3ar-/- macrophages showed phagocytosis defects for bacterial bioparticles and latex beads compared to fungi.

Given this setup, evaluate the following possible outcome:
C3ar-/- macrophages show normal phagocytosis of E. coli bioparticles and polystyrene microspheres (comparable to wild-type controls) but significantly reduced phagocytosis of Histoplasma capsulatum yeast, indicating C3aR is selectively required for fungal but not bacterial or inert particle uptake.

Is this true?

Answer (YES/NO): YES